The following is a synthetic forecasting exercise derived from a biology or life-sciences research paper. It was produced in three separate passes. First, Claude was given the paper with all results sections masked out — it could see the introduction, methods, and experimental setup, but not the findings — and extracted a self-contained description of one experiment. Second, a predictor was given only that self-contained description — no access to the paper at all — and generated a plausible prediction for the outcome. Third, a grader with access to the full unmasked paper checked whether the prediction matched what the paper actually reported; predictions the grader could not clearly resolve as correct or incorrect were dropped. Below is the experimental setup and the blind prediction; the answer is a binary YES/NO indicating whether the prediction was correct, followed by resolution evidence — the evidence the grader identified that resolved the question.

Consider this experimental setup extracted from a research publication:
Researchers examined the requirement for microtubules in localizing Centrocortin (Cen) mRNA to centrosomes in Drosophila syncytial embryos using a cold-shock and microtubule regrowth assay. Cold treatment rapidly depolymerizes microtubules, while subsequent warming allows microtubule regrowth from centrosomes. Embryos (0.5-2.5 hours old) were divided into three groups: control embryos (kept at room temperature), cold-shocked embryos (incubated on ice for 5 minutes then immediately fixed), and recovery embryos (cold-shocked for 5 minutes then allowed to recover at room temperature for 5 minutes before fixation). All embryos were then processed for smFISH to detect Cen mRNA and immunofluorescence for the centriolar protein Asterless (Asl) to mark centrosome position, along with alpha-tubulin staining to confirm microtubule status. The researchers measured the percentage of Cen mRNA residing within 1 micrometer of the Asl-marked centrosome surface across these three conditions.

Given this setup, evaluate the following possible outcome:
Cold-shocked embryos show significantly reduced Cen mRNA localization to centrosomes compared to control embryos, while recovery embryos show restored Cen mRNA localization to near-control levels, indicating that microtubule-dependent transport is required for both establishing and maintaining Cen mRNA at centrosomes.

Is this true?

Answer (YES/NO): YES